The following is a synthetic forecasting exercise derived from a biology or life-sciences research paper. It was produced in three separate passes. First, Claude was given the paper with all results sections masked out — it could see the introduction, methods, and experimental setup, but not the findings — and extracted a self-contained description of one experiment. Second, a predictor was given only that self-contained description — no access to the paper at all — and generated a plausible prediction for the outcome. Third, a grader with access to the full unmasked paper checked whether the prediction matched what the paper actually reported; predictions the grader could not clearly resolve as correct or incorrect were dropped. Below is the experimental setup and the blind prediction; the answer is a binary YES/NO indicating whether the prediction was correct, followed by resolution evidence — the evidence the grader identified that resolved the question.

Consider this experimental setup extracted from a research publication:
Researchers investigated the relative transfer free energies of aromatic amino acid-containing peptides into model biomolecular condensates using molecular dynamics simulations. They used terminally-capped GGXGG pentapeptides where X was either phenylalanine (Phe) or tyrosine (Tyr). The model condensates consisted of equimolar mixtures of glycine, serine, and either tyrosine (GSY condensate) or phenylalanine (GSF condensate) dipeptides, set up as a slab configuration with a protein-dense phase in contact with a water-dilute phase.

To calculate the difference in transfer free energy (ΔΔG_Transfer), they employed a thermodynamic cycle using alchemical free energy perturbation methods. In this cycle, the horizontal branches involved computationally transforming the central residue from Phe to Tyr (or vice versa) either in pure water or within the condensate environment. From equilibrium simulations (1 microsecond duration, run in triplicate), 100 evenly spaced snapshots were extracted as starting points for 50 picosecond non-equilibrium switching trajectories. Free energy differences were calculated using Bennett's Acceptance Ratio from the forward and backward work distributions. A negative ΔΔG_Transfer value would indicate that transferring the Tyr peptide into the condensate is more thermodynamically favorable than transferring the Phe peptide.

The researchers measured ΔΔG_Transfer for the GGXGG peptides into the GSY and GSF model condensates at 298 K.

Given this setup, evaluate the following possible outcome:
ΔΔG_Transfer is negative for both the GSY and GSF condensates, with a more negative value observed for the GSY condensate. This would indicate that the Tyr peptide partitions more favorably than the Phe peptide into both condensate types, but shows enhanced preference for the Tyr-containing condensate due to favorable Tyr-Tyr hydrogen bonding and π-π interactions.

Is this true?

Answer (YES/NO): NO